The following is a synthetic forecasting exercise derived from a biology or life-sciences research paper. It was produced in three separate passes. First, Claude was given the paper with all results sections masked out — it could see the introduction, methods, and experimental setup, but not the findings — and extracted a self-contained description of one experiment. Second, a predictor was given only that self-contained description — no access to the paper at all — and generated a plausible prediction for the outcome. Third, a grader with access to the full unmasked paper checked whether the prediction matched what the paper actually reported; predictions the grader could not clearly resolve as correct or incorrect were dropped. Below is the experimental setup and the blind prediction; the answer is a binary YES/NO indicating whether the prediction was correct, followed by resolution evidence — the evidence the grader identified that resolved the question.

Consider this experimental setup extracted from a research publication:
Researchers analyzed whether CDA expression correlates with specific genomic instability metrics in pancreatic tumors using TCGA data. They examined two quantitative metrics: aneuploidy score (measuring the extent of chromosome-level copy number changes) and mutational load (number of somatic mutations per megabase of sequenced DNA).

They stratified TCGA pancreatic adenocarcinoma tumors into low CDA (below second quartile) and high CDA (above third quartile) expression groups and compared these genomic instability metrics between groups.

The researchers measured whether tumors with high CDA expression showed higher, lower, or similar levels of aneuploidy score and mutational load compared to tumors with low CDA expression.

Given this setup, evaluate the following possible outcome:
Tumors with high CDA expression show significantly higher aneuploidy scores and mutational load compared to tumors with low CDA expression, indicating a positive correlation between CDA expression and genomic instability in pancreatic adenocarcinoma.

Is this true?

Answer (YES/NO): YES